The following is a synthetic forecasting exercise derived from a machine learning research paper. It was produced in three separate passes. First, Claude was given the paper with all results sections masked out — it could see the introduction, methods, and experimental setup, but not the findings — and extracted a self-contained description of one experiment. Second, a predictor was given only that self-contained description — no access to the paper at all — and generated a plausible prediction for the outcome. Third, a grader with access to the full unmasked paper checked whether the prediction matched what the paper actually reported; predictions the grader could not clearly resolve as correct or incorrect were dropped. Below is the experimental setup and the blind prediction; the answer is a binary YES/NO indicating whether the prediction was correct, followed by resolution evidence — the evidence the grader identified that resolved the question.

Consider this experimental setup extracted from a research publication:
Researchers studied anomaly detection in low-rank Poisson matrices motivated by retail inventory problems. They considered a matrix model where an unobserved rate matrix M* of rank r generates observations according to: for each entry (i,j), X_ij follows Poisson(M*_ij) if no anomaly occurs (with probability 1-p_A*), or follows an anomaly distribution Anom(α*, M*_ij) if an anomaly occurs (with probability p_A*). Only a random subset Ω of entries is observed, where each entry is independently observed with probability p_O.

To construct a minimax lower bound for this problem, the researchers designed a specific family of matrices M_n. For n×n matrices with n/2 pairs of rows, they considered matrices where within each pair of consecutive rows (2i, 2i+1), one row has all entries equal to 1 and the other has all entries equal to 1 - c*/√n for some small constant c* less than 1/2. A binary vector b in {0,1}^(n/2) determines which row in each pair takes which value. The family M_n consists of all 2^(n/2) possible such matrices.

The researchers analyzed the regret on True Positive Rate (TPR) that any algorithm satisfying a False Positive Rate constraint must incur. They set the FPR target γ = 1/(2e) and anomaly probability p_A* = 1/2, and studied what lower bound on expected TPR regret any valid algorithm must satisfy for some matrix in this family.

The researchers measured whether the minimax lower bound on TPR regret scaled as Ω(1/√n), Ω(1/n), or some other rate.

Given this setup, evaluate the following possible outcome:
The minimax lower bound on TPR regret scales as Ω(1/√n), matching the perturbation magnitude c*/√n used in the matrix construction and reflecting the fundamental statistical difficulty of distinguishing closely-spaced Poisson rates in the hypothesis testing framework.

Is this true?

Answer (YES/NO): YES